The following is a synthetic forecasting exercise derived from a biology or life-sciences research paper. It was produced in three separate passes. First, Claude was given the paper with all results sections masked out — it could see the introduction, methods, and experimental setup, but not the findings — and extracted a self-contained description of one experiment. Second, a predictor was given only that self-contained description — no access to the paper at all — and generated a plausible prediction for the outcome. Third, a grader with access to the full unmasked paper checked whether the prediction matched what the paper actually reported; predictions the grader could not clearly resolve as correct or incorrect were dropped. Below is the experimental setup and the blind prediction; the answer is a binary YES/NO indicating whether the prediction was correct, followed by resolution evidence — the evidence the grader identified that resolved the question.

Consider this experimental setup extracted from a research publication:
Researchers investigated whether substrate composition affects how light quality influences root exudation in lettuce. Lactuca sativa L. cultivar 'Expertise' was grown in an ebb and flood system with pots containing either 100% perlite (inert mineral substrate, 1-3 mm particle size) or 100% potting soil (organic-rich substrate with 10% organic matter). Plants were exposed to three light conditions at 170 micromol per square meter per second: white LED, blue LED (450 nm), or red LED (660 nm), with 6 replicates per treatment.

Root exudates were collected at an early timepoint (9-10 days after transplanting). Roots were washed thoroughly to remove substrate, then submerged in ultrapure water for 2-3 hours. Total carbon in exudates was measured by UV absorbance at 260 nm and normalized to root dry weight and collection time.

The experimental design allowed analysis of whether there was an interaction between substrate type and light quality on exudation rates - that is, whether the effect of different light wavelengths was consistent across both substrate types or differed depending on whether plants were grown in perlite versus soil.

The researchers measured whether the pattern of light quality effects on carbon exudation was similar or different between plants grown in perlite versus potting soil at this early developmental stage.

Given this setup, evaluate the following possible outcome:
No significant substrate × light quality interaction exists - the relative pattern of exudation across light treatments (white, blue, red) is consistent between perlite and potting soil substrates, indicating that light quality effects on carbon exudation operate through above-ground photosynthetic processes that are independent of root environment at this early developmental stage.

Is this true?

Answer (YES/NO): NO